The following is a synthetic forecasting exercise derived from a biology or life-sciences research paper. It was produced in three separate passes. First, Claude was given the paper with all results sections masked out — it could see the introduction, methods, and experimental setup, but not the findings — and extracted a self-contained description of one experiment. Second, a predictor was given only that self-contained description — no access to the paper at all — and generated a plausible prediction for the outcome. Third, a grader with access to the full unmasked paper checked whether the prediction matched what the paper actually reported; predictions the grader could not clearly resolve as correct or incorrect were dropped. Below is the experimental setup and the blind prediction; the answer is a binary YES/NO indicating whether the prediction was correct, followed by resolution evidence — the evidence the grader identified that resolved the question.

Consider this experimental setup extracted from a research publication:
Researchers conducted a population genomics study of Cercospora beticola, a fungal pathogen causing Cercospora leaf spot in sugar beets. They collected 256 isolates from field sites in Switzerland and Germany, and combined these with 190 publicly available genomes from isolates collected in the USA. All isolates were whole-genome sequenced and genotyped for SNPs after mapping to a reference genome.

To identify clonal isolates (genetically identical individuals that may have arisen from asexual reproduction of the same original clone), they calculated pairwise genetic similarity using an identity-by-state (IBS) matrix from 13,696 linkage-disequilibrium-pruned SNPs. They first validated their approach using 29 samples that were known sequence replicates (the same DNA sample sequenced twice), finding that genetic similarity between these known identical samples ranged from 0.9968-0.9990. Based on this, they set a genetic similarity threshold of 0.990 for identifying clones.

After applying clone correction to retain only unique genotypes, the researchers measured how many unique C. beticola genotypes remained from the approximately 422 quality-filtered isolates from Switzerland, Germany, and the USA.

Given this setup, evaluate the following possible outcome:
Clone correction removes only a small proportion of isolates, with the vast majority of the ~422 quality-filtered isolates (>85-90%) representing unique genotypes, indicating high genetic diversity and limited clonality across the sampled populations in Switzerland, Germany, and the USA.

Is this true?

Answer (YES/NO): NO